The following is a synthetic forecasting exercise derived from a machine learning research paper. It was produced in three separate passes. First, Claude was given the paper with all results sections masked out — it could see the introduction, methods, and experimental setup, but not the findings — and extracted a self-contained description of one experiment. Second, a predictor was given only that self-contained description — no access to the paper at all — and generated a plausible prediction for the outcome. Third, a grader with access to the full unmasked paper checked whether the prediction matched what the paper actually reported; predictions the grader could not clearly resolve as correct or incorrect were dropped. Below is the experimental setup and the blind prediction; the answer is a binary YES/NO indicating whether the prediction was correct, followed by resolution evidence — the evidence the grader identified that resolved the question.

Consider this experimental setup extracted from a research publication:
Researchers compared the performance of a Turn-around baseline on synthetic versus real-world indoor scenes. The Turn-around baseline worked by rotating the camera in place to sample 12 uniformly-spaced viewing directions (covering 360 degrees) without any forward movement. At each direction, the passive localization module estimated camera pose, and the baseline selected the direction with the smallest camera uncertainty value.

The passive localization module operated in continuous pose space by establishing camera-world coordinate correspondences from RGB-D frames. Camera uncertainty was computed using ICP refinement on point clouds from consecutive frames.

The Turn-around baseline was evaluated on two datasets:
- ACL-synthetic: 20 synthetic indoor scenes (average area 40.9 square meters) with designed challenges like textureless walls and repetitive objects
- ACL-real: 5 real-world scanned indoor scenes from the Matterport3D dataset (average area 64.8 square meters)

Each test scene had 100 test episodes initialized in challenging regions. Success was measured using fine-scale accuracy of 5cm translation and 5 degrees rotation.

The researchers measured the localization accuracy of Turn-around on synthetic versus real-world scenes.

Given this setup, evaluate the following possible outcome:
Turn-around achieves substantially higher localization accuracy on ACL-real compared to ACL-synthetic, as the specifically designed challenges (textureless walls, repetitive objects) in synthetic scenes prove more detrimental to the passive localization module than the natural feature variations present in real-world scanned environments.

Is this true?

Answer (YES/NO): YES